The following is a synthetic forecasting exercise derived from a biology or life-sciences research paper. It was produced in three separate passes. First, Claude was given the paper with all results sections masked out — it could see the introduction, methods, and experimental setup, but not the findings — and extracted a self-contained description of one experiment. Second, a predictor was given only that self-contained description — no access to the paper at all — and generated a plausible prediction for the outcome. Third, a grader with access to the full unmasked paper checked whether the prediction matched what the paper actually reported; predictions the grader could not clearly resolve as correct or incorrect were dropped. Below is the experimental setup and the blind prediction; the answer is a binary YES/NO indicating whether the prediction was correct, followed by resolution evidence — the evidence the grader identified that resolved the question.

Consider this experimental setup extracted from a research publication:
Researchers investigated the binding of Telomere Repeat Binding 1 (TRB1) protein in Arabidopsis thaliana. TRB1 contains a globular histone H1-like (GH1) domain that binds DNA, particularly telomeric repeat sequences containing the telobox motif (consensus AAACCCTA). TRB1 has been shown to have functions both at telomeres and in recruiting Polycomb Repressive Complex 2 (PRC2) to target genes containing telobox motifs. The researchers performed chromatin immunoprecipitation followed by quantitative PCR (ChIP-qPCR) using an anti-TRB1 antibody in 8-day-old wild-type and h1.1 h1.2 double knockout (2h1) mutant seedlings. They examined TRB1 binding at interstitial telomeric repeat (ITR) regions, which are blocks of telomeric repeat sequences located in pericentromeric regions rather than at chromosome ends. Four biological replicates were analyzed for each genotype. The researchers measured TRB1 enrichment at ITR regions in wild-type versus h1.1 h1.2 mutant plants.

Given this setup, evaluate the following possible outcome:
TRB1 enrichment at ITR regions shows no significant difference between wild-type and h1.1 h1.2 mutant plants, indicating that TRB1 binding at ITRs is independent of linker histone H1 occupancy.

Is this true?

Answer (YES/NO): NO